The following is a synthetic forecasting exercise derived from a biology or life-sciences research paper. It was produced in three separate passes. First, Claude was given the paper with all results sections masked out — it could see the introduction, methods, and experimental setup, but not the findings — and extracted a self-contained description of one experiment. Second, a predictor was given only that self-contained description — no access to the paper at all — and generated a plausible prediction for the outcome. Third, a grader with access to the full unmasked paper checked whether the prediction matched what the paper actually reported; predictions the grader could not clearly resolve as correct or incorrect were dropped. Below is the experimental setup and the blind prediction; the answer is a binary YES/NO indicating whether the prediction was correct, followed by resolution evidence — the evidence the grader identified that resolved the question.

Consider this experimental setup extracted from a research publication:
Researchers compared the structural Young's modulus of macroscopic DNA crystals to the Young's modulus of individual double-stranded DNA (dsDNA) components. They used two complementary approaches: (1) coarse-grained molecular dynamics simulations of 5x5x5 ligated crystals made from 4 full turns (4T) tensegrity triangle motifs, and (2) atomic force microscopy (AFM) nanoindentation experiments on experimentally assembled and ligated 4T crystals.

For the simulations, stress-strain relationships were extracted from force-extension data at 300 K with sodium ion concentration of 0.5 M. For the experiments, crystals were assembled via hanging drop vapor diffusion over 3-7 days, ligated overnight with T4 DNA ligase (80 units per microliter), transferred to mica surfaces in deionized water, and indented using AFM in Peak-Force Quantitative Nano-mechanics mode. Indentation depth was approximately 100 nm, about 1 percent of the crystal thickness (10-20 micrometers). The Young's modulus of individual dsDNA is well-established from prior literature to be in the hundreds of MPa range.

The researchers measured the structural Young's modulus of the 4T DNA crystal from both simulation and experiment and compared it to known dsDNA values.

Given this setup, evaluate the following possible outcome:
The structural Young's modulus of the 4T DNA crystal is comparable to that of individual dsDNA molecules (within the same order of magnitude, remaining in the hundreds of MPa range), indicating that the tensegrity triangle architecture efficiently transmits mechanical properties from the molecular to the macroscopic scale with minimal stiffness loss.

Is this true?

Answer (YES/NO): NO